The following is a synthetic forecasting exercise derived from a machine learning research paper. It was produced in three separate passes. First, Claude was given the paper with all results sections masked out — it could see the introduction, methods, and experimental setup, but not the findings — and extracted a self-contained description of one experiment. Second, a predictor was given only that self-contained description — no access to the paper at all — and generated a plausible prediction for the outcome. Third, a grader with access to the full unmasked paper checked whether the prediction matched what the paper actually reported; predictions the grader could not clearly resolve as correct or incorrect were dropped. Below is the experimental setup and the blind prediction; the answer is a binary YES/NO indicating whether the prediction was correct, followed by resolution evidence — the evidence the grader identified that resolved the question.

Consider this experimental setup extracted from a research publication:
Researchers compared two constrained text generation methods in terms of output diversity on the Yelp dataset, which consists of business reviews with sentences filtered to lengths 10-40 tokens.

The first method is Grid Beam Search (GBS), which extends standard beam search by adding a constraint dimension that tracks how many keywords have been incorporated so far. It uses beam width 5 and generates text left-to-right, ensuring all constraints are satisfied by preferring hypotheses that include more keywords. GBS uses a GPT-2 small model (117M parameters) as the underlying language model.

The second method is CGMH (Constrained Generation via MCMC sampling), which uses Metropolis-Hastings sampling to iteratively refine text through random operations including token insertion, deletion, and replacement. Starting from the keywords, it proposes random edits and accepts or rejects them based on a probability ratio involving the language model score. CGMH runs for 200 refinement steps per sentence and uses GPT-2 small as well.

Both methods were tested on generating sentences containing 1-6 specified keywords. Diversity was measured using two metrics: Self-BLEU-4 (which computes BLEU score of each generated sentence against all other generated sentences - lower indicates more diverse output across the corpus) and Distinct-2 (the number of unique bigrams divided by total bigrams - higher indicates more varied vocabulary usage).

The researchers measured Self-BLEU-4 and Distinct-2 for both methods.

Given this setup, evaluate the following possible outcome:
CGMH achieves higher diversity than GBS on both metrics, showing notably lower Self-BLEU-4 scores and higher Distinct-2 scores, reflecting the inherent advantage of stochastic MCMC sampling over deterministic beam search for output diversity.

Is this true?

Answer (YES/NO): YES